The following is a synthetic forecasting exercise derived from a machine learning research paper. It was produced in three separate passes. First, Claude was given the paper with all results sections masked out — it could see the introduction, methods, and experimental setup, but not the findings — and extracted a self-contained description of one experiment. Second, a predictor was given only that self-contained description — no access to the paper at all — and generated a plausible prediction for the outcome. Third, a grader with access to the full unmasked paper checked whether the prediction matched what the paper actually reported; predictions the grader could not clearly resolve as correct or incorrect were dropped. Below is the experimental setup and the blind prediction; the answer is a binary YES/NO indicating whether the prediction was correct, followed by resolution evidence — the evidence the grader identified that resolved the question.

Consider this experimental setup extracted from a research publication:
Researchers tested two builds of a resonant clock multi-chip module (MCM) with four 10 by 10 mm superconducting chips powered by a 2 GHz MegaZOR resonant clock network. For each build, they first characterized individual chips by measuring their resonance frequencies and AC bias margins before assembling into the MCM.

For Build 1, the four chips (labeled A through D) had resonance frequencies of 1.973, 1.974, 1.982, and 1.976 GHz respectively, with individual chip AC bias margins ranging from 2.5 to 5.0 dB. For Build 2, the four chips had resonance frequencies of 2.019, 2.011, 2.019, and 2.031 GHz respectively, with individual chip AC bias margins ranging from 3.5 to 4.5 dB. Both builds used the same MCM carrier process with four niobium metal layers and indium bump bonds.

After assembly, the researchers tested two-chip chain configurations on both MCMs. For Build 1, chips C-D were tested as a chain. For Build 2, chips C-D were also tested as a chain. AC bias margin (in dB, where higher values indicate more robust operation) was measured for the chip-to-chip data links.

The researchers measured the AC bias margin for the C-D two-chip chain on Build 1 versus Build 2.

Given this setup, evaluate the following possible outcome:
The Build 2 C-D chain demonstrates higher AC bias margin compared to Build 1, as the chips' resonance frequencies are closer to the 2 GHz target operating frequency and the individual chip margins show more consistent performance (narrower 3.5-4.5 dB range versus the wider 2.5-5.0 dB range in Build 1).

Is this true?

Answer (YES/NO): NO